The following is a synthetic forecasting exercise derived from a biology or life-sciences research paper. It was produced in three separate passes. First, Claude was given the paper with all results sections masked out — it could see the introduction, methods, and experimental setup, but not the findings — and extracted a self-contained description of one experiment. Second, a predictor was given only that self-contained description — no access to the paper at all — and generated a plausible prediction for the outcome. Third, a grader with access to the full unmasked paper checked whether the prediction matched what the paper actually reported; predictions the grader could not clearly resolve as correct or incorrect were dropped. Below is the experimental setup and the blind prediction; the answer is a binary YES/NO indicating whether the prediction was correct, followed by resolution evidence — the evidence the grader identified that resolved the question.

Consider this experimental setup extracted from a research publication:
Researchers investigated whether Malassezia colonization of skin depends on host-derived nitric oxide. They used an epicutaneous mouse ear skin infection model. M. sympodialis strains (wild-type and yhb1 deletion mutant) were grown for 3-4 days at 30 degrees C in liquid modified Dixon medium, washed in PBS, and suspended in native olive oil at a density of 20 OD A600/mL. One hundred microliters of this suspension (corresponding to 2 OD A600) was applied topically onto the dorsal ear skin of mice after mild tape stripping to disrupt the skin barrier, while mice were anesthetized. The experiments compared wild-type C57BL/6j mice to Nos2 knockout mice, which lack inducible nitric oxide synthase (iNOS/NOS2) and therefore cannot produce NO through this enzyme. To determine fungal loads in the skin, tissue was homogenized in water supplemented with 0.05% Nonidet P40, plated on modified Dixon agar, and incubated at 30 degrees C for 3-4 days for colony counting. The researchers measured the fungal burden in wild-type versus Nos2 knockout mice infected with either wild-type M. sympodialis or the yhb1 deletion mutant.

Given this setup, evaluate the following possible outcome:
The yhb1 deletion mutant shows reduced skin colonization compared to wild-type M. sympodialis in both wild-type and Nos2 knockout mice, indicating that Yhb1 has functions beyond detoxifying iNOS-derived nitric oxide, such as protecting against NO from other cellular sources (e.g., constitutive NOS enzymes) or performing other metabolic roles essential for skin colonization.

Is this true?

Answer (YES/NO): NO